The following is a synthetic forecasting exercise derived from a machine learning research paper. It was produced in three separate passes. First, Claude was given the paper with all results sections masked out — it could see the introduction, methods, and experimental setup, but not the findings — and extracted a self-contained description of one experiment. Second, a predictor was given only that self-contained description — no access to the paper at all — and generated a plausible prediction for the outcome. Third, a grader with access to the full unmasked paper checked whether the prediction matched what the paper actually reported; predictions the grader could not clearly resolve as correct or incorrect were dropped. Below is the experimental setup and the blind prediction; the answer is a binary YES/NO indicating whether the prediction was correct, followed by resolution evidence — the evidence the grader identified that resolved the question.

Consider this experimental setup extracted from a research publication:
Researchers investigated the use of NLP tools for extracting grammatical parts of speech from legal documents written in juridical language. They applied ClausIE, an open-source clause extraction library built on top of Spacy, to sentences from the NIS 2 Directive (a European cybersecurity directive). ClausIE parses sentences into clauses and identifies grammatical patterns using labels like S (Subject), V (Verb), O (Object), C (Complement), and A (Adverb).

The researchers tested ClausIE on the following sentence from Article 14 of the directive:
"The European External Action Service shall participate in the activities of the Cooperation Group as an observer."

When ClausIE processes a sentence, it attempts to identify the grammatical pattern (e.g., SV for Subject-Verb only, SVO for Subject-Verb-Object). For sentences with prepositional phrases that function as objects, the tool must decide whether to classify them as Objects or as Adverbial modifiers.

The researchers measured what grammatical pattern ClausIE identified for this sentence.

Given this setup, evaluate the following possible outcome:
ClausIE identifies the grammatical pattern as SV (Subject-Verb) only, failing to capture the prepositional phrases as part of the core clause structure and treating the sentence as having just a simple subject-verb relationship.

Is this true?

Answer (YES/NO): YES